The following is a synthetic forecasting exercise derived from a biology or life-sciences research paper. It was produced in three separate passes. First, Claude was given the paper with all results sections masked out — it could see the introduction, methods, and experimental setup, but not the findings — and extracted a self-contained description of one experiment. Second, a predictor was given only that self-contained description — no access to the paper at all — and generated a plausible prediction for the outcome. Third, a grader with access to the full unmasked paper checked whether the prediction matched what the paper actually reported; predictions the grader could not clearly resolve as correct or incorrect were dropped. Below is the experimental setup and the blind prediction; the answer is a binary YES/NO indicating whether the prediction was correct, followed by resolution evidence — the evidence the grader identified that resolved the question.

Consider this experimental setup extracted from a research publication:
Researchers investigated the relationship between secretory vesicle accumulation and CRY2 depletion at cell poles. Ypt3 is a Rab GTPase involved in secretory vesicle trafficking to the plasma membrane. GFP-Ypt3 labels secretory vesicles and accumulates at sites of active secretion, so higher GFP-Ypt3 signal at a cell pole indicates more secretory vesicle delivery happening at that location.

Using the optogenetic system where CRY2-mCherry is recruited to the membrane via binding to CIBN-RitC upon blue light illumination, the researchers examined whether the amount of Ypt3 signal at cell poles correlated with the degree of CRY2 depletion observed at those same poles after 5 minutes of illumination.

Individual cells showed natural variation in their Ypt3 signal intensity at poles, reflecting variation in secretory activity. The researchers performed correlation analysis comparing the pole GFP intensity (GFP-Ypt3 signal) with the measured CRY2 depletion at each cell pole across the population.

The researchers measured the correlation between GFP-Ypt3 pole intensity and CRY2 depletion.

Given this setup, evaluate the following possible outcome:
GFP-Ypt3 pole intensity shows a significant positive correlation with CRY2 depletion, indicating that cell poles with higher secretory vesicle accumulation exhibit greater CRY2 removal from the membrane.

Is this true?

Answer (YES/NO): YES